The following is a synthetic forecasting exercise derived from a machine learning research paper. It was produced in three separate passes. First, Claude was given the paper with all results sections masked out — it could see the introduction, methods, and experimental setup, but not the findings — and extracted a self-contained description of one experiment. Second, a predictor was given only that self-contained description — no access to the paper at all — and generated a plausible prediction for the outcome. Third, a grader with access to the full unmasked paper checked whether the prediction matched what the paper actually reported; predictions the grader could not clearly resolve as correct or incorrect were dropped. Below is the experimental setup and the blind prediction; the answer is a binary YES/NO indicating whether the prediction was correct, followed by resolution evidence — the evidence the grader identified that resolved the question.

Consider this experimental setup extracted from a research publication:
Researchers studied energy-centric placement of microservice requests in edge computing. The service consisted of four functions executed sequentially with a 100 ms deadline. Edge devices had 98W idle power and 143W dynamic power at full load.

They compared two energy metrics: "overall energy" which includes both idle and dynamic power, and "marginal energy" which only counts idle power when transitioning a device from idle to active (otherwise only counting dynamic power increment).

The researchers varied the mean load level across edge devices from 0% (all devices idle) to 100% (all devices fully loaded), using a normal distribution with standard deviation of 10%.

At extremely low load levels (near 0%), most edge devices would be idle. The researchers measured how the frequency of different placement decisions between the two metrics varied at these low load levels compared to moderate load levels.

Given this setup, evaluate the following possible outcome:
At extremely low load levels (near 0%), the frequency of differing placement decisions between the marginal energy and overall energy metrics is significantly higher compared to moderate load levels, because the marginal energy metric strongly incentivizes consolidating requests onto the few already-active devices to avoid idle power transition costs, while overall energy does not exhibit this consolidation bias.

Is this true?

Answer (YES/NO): YES